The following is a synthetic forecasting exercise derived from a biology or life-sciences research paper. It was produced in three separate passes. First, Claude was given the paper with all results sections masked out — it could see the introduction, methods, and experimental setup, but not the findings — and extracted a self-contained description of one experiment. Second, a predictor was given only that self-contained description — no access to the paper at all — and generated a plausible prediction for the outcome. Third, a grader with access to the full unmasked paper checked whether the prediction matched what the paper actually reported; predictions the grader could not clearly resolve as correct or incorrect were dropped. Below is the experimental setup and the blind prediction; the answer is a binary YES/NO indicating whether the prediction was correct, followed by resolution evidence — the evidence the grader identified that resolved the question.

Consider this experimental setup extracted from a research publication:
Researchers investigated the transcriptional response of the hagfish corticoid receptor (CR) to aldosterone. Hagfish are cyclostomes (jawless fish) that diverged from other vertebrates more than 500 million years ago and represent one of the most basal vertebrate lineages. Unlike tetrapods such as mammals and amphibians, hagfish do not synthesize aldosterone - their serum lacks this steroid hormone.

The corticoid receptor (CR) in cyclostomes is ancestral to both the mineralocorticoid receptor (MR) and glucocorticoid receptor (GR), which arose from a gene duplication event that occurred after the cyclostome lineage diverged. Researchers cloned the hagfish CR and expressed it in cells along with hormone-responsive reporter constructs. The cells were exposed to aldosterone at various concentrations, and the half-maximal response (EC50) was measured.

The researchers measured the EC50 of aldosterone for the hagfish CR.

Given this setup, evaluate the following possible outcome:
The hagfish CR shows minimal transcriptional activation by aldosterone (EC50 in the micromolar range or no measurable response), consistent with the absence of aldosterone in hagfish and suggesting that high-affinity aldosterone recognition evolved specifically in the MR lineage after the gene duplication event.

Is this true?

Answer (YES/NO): NO